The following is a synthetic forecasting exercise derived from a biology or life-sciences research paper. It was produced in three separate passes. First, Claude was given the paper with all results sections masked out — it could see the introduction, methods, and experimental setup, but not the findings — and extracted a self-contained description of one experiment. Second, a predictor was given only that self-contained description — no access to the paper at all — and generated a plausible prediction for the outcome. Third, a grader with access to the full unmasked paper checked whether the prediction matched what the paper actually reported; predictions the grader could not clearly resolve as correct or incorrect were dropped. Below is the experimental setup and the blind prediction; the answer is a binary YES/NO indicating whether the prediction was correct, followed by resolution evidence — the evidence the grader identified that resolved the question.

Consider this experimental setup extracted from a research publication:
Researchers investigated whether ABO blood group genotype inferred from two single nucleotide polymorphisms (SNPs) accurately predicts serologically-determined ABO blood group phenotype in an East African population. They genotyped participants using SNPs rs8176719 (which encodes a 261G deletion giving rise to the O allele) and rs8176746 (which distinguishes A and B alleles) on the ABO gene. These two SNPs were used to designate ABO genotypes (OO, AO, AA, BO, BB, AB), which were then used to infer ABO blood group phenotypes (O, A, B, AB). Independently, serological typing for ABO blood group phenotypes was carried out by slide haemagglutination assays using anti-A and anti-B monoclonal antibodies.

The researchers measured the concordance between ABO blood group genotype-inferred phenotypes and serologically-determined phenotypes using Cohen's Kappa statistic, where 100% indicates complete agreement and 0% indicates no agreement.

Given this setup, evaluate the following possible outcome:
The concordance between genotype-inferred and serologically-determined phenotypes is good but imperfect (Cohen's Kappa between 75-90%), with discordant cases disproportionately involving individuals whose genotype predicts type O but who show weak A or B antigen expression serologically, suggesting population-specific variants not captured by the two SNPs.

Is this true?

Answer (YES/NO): NO